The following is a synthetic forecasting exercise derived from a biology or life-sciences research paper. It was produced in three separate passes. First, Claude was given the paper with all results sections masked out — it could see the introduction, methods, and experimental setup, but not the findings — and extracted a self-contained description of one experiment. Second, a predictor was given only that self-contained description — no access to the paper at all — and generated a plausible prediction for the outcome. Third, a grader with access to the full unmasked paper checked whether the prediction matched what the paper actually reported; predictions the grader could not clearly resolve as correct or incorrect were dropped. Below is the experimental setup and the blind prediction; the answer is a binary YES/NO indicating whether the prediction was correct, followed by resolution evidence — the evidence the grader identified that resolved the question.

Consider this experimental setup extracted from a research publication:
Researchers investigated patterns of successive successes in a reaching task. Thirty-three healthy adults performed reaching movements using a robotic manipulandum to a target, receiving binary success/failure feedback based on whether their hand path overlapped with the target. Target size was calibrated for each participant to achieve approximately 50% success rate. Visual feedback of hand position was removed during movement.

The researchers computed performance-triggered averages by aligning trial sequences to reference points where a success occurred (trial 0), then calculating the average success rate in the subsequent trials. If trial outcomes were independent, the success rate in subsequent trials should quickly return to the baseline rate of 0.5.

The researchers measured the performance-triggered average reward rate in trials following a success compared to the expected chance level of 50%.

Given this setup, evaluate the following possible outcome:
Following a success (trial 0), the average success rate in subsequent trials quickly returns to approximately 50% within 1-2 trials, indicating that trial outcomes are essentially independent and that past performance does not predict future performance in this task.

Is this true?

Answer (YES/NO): NO